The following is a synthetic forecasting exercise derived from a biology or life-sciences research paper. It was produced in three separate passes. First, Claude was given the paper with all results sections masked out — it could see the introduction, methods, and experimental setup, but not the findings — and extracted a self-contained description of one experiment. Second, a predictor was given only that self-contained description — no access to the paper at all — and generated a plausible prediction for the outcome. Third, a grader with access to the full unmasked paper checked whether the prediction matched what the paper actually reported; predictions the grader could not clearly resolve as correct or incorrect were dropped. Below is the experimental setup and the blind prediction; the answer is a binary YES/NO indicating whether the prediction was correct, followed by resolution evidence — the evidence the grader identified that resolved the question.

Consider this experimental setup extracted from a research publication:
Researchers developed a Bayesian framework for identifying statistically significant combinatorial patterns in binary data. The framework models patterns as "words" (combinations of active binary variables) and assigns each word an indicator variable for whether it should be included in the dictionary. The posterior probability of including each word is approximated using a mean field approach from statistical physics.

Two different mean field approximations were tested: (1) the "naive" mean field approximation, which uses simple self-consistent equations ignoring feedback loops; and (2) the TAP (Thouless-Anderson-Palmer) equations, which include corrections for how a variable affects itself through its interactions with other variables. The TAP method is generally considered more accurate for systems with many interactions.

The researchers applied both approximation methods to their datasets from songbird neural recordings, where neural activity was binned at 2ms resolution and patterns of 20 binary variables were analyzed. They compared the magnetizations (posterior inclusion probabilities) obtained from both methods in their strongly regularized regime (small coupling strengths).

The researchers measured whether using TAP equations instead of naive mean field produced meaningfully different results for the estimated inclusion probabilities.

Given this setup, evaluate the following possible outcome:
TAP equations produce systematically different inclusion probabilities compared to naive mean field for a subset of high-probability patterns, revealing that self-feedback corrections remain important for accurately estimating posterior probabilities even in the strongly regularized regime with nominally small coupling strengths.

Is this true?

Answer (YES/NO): NO